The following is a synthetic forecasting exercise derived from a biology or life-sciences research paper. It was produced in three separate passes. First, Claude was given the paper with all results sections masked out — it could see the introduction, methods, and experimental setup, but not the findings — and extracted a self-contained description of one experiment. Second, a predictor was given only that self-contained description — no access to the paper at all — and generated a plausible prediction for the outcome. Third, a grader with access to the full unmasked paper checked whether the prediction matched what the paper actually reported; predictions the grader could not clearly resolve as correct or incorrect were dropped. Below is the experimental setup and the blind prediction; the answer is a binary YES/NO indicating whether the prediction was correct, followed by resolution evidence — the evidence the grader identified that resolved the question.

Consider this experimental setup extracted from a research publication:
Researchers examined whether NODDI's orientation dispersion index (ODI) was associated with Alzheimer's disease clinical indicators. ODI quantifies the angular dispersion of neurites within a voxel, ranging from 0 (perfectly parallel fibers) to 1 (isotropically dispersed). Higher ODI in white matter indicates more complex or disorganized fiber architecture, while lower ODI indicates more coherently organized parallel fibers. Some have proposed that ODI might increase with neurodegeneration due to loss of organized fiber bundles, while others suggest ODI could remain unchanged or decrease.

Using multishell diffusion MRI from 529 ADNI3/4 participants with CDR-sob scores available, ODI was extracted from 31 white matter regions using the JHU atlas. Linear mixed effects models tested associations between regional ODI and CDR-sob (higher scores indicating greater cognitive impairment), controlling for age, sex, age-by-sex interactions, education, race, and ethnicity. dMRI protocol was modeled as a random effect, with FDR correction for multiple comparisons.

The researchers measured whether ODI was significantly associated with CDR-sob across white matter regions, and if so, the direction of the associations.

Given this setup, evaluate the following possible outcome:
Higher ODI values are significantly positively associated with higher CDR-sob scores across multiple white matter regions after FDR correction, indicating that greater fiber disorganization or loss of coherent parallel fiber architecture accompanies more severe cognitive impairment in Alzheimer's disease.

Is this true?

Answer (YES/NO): NO